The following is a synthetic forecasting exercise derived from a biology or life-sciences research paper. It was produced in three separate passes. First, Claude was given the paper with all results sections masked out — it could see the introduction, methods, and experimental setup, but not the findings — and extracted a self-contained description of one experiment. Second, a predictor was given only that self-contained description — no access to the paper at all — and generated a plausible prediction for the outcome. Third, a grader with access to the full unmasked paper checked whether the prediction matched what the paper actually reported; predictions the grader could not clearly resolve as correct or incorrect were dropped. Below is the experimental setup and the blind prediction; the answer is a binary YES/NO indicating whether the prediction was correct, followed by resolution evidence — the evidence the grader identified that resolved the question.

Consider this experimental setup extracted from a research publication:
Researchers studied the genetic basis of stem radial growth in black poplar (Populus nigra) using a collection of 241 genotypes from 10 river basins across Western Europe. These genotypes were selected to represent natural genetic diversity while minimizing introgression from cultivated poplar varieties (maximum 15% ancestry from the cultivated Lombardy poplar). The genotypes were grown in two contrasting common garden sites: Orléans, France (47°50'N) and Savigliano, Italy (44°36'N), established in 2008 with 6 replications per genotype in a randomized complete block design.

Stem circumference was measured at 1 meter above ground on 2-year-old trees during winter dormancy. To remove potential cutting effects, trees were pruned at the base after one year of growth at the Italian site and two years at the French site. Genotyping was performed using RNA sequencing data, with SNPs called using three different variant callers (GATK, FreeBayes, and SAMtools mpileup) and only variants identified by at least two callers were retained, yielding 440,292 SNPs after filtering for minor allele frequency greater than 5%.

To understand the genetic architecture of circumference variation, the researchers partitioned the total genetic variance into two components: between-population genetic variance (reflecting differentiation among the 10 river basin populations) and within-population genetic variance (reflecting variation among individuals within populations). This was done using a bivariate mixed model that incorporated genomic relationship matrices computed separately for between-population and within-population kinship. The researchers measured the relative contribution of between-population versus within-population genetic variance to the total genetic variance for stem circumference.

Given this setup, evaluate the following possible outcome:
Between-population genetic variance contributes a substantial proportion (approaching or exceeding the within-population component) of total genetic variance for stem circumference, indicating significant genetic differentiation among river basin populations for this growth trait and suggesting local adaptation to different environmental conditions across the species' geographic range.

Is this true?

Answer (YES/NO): YES